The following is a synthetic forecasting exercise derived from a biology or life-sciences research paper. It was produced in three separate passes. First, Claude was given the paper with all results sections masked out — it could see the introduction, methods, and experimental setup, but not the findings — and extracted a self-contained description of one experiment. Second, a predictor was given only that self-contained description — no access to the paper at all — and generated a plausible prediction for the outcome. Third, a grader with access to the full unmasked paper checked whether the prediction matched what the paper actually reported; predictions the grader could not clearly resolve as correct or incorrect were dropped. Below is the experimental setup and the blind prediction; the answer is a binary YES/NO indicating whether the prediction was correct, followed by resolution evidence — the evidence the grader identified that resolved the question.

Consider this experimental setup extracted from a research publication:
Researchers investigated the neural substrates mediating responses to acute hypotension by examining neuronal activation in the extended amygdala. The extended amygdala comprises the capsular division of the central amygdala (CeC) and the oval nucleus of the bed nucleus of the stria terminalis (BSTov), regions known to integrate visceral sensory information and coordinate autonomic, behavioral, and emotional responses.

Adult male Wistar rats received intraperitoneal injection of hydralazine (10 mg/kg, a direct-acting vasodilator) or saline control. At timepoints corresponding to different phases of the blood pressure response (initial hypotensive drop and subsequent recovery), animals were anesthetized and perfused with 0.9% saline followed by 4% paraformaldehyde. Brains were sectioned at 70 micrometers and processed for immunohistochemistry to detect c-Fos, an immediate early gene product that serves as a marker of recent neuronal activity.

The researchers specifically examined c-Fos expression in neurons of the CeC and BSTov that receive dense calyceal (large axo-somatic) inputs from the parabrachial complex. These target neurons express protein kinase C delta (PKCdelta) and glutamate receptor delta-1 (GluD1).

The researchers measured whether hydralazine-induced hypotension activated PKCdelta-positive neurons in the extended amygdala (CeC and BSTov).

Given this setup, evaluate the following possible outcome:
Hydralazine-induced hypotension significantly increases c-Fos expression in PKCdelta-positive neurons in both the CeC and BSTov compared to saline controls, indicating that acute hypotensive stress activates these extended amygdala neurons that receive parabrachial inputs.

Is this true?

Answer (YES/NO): YES